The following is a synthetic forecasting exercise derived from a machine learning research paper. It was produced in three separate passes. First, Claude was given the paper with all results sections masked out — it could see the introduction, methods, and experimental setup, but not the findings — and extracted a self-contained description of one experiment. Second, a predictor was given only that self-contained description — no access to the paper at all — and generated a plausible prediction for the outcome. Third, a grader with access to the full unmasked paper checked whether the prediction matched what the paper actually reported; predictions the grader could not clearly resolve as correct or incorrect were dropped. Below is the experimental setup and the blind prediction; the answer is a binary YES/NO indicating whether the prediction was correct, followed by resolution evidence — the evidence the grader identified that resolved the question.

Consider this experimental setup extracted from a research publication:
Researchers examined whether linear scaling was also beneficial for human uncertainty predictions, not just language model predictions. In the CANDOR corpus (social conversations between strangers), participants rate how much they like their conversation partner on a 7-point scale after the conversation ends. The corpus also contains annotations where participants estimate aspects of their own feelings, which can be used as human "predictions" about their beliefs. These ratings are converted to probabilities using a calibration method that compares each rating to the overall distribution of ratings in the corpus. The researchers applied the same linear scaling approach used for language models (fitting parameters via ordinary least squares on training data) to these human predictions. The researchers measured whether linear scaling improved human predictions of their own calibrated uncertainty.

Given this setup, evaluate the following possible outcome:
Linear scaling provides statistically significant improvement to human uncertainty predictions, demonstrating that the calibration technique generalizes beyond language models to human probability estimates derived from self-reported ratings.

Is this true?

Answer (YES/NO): NO